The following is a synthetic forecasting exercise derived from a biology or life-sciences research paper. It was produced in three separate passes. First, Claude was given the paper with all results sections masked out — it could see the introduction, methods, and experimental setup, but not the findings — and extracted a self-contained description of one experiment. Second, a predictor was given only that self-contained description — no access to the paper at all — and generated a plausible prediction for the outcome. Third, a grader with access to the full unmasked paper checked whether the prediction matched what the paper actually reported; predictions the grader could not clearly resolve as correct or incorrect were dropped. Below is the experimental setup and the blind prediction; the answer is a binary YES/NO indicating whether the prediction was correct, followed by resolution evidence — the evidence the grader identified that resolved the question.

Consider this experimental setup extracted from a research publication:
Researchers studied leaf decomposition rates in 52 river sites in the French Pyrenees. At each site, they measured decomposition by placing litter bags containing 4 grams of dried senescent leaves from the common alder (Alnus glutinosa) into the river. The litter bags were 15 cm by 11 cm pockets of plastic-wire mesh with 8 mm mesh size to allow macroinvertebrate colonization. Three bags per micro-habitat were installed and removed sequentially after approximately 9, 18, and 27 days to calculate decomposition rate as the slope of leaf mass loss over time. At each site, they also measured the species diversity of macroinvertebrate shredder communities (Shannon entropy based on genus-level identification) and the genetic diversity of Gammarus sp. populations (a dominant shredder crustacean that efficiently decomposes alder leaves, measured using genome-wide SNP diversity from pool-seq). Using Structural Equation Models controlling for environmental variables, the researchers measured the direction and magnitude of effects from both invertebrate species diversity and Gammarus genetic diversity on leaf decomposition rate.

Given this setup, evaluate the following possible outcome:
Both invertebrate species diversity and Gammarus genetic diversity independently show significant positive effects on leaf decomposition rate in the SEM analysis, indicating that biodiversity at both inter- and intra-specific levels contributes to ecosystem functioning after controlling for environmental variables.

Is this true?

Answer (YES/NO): NO